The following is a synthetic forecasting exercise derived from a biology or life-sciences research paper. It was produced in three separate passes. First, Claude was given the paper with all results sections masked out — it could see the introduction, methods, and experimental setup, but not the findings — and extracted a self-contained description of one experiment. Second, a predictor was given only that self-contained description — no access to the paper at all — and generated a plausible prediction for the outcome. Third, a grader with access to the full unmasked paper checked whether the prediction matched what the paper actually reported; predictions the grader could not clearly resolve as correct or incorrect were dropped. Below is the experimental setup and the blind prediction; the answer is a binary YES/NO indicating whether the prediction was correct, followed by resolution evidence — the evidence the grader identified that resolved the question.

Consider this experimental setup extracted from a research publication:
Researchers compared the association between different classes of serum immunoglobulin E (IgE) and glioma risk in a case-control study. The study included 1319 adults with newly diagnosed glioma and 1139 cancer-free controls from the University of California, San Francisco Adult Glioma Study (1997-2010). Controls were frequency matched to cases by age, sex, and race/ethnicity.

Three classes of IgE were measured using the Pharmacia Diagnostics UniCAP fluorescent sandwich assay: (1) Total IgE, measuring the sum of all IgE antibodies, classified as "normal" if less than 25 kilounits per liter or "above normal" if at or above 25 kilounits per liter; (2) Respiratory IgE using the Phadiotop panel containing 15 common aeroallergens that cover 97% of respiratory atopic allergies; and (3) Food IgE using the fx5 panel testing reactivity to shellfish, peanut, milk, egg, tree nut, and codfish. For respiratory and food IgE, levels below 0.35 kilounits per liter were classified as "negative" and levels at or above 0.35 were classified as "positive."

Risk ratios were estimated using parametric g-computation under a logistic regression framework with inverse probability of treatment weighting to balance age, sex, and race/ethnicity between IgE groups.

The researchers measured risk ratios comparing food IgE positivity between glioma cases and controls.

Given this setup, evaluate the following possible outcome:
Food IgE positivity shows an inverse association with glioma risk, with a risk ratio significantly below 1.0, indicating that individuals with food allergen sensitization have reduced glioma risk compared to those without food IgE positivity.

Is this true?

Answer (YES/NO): YES